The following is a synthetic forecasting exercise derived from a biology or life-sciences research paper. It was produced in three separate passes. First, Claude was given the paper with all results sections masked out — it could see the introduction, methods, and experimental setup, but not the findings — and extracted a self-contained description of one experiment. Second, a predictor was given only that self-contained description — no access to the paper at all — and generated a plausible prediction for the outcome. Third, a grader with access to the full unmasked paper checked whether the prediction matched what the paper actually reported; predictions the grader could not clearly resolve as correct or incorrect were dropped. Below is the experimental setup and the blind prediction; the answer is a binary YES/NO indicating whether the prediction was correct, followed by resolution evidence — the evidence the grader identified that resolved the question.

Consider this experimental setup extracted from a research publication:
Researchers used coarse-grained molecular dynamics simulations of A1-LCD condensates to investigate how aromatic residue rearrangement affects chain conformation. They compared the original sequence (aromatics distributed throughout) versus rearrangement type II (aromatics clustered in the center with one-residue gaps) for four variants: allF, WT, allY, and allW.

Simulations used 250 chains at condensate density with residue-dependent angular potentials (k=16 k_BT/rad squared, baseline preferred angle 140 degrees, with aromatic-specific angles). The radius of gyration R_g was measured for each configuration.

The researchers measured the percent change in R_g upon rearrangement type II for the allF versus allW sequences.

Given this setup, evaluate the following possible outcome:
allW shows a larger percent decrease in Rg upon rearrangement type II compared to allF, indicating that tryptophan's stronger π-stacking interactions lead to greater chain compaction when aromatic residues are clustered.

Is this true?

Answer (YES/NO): NO